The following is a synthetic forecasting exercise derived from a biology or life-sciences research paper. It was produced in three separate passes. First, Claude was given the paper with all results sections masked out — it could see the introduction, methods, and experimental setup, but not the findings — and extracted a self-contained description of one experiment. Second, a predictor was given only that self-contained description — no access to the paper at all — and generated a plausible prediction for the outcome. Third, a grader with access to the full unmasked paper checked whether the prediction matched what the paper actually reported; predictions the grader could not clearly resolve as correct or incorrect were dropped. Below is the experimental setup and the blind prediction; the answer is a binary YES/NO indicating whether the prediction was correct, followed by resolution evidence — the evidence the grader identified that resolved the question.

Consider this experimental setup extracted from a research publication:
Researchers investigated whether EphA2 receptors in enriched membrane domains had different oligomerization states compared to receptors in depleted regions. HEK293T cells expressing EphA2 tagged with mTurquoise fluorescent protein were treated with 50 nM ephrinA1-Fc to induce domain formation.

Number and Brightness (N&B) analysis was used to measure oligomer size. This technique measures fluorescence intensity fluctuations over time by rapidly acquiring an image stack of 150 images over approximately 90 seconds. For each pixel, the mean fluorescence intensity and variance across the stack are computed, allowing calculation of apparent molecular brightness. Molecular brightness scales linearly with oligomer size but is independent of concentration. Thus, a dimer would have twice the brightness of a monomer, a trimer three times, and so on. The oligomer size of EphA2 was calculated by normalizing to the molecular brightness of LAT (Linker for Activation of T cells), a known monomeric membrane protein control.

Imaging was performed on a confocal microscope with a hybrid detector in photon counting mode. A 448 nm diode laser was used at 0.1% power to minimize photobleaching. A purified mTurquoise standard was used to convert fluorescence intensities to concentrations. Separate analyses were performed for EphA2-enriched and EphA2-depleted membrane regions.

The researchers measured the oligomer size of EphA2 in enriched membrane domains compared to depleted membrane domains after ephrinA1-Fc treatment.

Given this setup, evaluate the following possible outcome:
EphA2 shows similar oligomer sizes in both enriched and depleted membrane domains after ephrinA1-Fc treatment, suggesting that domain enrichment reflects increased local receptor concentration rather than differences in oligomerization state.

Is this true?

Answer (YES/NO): YES